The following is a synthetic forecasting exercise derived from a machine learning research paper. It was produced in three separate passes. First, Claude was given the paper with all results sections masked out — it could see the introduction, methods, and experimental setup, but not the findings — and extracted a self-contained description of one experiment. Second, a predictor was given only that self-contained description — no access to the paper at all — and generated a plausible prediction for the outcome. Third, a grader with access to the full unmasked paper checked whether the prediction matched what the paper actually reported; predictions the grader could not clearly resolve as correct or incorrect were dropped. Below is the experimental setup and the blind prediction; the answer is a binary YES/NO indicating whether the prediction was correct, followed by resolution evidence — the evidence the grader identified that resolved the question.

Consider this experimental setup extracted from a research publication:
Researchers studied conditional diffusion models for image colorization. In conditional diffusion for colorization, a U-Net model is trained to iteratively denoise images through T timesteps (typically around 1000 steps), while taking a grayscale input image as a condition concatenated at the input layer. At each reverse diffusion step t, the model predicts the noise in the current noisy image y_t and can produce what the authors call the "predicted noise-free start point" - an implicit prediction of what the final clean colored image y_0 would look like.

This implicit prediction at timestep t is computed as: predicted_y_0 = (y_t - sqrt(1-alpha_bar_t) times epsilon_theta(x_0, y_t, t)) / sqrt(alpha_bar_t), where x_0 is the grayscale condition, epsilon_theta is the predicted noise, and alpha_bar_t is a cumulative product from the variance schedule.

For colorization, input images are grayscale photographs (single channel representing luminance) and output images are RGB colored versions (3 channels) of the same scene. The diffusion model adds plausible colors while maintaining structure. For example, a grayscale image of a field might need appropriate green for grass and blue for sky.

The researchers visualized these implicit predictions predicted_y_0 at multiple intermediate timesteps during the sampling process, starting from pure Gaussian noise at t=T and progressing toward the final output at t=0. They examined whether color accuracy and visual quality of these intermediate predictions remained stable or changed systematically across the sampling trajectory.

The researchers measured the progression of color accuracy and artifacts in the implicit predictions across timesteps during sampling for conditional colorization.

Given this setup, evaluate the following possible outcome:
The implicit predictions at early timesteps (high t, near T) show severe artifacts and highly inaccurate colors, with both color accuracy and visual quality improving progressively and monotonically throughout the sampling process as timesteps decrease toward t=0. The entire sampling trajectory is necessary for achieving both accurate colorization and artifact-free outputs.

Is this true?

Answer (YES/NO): NO